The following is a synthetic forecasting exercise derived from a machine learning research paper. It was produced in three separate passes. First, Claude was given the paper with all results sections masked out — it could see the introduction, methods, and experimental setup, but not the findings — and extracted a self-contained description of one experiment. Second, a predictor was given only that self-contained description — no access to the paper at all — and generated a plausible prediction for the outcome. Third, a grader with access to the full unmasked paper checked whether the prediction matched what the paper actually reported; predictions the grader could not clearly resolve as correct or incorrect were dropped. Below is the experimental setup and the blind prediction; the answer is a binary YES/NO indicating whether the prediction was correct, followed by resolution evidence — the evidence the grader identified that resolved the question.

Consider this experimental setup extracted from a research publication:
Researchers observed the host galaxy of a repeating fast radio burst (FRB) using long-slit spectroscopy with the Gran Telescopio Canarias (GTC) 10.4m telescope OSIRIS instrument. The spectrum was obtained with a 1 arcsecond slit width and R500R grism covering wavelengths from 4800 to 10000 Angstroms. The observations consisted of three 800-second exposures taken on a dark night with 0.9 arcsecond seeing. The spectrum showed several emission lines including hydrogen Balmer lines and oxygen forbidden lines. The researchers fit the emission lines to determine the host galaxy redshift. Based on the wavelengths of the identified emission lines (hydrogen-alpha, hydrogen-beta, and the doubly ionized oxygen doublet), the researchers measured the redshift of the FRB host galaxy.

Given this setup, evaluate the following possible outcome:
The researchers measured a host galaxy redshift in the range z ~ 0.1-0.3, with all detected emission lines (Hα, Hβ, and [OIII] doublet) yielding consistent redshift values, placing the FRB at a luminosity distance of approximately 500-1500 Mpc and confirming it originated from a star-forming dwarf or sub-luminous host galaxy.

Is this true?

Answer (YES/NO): NO